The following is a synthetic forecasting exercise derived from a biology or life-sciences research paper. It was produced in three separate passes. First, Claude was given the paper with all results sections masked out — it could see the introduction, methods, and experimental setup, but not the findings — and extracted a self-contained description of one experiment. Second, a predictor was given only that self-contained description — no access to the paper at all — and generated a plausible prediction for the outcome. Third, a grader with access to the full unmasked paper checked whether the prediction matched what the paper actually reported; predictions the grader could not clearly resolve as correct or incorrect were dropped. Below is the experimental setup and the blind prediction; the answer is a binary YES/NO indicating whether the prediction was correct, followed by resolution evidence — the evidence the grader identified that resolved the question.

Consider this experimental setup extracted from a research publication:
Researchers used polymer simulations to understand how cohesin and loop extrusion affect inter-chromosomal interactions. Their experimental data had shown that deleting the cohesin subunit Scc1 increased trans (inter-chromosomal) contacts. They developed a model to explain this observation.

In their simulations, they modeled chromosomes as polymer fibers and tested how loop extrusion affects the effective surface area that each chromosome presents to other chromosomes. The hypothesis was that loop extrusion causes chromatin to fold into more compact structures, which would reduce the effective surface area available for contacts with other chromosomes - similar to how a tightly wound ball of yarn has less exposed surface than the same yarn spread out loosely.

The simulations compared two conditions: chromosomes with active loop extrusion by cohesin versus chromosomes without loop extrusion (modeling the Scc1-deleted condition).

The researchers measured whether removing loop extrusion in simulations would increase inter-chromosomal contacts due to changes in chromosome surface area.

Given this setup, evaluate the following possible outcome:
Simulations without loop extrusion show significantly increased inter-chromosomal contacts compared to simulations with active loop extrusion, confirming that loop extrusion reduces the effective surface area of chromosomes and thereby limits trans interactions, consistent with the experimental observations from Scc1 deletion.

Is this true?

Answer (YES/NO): YES